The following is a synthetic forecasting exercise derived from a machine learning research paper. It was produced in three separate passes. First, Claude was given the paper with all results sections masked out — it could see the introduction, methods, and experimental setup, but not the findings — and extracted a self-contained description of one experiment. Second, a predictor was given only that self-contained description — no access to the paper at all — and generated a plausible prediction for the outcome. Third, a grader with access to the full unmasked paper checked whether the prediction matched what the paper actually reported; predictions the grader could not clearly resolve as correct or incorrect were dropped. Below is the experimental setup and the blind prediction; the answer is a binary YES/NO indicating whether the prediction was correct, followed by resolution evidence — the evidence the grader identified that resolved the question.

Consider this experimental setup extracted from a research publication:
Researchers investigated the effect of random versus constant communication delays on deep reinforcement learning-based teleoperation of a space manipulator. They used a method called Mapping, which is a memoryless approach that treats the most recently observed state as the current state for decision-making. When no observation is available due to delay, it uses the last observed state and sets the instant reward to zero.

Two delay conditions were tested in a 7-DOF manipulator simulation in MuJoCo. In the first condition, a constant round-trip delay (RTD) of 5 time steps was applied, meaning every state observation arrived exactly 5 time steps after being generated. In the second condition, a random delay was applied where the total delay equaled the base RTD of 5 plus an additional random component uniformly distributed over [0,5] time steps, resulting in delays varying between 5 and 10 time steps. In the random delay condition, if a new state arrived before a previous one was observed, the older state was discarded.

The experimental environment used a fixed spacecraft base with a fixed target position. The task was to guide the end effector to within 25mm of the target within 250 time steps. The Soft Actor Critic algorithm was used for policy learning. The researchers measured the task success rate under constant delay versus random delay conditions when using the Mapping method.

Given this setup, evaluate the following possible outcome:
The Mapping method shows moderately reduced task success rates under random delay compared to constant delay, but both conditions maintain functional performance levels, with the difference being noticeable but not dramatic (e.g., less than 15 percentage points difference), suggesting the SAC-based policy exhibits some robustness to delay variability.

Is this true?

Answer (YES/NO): YES